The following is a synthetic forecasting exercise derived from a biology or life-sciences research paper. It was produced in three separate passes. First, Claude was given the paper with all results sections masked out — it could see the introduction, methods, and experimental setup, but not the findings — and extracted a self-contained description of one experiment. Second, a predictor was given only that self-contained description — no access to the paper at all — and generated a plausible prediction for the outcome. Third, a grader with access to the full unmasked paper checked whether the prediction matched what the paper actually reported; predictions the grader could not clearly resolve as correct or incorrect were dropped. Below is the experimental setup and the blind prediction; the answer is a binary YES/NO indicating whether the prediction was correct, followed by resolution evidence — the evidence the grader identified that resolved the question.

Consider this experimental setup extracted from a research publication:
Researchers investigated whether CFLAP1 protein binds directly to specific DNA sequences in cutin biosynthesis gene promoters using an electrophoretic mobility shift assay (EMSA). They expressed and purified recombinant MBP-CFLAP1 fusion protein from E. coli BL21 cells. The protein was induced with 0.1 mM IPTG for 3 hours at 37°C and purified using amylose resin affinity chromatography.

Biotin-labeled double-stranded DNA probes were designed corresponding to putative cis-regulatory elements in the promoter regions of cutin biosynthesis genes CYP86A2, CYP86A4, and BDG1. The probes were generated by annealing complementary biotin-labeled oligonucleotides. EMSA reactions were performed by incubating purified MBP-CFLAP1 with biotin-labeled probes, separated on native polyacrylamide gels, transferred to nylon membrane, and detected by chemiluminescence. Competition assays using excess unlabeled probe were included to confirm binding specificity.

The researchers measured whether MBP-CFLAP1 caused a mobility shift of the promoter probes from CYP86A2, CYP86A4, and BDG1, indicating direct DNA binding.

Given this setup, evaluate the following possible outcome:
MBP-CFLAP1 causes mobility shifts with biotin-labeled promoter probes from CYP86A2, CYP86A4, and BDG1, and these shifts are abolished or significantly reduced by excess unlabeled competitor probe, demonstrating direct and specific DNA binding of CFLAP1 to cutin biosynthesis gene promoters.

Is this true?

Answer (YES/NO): YES